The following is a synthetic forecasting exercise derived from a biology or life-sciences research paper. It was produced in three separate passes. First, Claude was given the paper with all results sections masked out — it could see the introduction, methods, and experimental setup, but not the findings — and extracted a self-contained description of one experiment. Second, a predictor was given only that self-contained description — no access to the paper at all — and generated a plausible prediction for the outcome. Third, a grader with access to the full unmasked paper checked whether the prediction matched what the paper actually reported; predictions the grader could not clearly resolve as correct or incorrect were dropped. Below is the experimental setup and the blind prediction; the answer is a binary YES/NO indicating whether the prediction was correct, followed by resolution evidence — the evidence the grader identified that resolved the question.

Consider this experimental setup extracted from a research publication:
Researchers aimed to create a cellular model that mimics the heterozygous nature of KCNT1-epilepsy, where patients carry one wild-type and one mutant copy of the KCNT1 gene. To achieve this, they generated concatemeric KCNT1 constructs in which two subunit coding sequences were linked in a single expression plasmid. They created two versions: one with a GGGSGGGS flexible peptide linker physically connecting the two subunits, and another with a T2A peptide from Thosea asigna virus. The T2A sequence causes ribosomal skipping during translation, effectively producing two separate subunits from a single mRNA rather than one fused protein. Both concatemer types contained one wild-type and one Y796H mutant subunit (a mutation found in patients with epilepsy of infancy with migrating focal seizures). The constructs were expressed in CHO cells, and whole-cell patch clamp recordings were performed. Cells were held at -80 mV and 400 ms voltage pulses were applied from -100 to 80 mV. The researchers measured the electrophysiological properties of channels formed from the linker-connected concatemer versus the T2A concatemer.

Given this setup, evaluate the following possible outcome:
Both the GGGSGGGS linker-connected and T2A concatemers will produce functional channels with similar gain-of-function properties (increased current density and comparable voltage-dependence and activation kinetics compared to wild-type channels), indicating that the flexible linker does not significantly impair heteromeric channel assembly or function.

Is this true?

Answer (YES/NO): NO